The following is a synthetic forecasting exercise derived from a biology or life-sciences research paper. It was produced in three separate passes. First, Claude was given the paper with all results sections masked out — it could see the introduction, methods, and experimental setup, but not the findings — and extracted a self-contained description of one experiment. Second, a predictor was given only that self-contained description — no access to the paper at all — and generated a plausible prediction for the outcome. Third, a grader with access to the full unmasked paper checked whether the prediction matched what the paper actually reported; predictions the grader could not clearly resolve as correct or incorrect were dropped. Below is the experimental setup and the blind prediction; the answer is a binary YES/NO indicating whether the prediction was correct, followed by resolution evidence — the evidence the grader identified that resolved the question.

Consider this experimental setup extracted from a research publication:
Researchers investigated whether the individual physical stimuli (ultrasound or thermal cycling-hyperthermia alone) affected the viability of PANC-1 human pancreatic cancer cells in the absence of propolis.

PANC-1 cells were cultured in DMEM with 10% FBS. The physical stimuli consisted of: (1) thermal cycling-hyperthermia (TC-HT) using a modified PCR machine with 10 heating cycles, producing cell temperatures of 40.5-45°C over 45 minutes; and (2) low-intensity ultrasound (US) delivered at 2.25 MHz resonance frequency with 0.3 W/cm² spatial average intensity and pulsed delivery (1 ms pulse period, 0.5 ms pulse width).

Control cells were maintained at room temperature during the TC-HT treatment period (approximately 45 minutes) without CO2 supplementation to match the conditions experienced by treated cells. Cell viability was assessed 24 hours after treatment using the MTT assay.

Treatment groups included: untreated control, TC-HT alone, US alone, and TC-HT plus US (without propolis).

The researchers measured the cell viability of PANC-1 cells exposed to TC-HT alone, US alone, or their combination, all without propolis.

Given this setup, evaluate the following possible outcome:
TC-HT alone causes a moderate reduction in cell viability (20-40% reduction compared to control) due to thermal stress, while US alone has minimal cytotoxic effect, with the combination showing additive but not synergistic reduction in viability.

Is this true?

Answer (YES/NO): NO